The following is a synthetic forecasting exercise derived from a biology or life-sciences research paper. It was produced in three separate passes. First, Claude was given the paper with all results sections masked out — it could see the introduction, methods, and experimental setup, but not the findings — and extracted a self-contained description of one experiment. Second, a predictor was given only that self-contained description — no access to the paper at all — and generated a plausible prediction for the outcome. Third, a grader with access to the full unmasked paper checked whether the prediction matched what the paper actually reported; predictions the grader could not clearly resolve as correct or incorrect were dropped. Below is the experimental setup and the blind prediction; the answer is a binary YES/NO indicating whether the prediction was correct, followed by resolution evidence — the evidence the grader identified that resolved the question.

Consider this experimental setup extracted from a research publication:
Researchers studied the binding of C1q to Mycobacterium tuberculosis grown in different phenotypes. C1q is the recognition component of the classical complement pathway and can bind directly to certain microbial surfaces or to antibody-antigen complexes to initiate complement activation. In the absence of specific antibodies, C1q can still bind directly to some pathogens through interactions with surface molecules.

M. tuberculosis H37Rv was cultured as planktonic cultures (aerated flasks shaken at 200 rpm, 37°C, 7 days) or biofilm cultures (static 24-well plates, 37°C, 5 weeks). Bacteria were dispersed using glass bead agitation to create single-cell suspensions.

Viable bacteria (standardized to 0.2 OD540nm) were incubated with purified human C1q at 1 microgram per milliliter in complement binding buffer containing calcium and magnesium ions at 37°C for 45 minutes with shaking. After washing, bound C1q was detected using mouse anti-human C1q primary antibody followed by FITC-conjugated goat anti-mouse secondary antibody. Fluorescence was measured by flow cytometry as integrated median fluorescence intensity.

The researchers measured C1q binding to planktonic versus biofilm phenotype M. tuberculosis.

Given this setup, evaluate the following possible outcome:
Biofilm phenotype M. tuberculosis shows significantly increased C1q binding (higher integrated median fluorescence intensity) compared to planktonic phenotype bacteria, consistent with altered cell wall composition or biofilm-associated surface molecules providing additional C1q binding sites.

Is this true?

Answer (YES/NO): NO